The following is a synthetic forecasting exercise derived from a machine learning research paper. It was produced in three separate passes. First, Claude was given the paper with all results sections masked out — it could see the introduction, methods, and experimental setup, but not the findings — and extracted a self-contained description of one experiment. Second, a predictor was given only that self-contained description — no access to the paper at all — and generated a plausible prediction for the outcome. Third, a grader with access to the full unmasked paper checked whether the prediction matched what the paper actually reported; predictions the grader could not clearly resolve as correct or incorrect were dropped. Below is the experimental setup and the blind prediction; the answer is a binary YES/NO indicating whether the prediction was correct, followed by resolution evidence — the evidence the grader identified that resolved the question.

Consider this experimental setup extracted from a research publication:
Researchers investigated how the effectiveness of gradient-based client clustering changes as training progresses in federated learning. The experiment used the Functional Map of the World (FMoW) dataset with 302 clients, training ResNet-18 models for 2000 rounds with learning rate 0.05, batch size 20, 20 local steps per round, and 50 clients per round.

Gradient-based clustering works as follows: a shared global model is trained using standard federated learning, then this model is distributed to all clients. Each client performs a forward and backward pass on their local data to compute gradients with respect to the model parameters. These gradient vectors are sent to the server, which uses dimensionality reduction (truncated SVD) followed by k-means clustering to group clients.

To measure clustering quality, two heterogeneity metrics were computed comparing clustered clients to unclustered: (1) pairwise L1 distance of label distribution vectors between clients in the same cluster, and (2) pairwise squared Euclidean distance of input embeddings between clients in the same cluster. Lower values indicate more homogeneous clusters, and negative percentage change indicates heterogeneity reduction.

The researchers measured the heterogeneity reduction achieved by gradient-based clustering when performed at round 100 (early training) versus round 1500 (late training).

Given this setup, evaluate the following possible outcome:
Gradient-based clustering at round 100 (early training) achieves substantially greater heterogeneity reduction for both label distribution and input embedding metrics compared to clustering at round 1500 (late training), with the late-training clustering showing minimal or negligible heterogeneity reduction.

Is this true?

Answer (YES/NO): NO